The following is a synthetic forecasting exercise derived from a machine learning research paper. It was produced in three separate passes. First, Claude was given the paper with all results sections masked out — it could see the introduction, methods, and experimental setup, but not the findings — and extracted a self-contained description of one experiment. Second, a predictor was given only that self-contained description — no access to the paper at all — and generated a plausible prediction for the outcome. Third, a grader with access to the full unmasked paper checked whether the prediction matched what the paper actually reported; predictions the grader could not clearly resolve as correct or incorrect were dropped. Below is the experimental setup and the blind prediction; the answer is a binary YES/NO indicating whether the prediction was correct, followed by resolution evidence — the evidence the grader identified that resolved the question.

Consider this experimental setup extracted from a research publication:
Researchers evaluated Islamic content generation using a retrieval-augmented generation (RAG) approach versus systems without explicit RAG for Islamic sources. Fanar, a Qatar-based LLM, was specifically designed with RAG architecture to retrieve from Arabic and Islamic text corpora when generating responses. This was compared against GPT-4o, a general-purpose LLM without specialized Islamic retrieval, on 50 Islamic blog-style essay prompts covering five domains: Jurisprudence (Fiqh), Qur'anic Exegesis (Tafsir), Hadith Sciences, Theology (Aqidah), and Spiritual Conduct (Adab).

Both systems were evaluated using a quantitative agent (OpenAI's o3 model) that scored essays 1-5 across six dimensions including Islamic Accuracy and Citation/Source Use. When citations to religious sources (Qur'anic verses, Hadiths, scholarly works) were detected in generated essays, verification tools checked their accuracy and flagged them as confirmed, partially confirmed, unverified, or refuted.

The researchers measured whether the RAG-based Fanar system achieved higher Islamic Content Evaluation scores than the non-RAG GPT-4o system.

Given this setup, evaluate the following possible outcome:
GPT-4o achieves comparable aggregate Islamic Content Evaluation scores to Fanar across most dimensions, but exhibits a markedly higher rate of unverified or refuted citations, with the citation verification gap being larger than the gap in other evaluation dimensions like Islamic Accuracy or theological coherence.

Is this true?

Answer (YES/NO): NO